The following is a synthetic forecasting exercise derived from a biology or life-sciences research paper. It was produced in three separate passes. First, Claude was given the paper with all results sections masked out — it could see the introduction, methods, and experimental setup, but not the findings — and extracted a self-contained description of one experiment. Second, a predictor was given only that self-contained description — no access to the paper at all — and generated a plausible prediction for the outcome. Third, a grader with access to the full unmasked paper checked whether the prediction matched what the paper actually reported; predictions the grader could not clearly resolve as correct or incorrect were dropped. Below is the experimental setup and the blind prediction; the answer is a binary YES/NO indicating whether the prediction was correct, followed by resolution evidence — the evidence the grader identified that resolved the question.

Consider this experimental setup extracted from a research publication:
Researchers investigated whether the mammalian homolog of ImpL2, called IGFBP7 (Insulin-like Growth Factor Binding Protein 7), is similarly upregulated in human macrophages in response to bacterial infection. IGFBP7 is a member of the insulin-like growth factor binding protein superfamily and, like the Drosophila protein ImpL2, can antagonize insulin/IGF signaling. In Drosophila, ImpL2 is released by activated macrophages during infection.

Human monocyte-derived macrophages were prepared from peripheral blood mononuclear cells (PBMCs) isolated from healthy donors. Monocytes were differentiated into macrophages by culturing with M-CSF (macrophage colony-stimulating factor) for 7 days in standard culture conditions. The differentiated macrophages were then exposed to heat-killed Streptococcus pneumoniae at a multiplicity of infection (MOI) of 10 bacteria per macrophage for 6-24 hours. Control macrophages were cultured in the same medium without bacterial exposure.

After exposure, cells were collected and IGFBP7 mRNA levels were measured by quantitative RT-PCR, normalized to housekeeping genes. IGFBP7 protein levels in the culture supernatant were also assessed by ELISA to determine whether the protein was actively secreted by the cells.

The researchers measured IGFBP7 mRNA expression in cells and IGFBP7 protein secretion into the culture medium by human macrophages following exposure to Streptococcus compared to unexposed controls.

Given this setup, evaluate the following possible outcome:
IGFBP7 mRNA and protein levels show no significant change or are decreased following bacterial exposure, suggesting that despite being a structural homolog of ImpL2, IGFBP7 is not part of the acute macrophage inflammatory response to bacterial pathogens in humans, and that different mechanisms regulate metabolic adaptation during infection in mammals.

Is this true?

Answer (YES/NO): NO